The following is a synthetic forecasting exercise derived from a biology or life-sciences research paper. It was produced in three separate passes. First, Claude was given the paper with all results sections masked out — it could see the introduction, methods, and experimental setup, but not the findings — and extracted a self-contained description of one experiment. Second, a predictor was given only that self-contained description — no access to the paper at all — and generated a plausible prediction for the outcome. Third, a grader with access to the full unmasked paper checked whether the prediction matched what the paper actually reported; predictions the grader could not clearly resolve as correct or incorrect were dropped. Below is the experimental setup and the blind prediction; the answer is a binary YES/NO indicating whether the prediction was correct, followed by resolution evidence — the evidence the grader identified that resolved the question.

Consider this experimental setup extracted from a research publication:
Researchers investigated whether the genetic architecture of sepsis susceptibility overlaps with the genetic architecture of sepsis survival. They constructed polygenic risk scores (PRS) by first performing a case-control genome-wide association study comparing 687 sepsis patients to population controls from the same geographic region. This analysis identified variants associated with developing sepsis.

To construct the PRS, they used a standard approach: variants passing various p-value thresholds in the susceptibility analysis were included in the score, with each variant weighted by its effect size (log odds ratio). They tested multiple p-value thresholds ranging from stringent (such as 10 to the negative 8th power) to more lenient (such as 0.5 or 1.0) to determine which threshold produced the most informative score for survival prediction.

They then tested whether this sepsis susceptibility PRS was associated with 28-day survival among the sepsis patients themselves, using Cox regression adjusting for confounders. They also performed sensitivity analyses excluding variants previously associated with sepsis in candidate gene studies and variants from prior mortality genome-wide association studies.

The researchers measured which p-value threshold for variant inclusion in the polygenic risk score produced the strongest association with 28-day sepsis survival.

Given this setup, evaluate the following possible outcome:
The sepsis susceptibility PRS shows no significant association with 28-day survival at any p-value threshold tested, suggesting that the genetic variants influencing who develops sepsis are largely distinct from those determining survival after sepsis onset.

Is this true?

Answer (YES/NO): YES